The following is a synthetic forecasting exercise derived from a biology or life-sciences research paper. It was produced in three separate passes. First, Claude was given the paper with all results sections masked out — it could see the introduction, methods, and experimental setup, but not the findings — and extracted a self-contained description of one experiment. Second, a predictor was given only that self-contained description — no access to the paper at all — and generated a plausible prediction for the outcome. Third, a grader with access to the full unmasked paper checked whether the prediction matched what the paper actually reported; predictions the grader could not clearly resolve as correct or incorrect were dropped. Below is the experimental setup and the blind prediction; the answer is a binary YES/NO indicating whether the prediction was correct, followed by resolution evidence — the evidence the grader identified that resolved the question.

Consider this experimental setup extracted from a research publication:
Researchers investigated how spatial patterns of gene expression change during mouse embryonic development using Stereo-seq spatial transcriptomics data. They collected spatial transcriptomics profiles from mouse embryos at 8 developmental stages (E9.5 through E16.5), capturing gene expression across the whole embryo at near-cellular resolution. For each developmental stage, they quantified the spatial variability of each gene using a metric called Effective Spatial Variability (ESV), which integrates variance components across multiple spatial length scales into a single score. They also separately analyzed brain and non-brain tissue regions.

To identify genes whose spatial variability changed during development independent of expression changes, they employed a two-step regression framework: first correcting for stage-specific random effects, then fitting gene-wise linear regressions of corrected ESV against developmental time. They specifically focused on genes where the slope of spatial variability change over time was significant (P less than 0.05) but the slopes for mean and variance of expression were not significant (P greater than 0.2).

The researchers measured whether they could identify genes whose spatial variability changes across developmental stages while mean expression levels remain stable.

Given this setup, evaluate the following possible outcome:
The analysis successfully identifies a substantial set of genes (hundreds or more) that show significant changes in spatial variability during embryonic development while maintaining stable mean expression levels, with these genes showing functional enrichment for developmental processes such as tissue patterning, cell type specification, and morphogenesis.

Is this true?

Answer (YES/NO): YES